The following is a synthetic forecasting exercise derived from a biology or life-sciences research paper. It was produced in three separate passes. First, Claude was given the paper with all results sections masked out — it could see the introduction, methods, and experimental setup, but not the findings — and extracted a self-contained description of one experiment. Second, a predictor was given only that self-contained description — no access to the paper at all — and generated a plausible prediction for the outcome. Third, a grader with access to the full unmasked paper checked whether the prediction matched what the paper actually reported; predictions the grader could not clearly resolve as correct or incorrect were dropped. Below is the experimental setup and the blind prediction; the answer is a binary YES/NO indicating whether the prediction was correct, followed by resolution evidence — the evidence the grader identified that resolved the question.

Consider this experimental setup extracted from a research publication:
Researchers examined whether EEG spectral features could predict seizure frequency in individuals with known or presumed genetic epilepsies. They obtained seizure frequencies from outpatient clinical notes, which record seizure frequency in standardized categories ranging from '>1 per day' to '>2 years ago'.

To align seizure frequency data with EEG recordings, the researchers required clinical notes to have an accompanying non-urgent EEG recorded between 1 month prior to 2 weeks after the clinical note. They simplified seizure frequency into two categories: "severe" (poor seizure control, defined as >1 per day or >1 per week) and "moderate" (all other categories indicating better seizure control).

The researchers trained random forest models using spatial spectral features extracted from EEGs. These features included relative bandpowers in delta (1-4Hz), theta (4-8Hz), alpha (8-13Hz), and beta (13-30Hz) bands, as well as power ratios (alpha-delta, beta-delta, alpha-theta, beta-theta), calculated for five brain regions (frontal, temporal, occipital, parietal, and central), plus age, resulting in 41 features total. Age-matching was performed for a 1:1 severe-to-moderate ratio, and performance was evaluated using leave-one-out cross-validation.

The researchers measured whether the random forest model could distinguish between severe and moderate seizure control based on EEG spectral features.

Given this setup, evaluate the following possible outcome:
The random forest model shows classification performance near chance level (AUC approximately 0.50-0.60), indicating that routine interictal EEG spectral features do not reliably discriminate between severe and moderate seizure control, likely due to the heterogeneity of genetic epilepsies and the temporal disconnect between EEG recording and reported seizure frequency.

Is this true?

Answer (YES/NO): YES